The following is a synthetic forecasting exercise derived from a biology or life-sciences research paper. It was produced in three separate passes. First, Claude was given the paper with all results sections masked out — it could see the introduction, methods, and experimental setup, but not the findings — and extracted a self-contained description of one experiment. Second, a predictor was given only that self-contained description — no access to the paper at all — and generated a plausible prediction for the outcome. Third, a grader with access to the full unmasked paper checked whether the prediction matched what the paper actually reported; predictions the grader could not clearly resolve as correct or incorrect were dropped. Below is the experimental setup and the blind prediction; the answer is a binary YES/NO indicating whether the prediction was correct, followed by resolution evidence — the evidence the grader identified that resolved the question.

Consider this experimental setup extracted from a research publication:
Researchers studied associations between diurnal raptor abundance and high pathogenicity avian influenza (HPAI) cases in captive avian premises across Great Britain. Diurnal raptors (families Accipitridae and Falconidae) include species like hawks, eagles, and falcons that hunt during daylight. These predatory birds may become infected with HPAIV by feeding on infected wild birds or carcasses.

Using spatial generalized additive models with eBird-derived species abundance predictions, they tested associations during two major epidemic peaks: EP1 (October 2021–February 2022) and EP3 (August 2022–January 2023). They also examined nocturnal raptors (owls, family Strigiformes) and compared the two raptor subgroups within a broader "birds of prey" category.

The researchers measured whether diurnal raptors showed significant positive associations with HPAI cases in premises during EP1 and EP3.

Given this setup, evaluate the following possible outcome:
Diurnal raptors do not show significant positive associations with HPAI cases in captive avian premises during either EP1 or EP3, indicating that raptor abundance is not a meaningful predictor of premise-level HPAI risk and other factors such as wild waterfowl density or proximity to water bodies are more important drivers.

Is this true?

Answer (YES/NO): NO